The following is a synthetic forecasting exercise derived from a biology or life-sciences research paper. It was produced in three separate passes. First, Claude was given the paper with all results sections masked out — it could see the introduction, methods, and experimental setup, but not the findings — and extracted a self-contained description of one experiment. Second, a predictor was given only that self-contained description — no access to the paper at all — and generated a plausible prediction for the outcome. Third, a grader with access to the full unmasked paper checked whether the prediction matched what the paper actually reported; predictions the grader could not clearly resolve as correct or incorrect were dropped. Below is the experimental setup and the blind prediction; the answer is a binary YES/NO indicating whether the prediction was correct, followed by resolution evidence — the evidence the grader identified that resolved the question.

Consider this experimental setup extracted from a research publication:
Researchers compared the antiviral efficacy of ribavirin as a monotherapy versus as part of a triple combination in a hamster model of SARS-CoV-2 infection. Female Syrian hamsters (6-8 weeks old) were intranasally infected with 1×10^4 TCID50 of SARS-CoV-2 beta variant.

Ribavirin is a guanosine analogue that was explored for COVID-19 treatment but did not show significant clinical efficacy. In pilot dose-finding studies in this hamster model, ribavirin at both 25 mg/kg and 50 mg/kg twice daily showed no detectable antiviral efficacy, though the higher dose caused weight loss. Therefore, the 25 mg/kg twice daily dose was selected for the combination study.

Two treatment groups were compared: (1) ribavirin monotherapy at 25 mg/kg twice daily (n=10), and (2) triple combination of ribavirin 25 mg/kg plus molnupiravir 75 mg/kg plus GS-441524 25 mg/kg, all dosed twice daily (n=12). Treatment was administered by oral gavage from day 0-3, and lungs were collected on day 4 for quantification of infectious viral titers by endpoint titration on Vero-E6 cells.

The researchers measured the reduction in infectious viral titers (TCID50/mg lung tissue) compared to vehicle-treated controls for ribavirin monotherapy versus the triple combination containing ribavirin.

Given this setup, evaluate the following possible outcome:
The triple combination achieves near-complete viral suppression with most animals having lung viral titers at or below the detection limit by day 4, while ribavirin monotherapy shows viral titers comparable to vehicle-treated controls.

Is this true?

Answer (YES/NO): YES